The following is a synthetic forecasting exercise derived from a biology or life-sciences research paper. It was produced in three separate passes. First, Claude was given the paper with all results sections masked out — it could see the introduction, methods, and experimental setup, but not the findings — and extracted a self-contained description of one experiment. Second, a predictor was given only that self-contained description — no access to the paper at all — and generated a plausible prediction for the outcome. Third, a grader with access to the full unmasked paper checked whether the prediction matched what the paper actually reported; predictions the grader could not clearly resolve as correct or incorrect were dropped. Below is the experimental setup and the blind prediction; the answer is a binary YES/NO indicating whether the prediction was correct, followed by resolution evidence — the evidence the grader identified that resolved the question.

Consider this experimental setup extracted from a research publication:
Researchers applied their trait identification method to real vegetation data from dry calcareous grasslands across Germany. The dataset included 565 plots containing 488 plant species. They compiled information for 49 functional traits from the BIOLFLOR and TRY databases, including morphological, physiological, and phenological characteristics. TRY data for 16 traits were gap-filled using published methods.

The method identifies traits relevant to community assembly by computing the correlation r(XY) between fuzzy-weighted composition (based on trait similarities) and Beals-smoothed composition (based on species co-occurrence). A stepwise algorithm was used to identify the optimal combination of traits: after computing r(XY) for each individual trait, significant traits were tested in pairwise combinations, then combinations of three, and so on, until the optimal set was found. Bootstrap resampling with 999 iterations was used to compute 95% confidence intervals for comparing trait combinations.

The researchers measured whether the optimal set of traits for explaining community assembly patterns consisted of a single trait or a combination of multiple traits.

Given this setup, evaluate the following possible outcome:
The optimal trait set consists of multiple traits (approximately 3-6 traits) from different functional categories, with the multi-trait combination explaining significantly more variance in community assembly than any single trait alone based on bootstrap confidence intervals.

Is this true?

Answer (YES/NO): YES